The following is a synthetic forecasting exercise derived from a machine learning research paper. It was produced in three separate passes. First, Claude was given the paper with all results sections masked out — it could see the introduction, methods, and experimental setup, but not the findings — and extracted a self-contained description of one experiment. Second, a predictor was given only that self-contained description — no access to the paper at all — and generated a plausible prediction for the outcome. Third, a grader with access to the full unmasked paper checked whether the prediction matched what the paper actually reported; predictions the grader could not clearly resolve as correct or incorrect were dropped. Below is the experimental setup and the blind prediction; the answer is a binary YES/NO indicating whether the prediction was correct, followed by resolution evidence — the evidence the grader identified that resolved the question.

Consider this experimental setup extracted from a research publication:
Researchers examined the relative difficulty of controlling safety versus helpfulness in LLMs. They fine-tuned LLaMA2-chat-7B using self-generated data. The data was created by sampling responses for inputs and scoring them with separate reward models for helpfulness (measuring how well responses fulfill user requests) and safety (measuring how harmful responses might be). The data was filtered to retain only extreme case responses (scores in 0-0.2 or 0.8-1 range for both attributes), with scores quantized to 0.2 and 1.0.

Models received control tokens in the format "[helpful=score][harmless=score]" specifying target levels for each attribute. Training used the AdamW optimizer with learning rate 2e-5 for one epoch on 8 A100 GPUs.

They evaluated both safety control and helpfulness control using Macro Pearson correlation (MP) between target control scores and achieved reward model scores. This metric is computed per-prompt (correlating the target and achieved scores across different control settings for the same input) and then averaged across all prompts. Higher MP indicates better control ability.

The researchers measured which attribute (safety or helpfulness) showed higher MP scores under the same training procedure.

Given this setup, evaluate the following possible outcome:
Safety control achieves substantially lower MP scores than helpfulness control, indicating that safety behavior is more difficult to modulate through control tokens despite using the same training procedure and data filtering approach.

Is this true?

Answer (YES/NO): NO